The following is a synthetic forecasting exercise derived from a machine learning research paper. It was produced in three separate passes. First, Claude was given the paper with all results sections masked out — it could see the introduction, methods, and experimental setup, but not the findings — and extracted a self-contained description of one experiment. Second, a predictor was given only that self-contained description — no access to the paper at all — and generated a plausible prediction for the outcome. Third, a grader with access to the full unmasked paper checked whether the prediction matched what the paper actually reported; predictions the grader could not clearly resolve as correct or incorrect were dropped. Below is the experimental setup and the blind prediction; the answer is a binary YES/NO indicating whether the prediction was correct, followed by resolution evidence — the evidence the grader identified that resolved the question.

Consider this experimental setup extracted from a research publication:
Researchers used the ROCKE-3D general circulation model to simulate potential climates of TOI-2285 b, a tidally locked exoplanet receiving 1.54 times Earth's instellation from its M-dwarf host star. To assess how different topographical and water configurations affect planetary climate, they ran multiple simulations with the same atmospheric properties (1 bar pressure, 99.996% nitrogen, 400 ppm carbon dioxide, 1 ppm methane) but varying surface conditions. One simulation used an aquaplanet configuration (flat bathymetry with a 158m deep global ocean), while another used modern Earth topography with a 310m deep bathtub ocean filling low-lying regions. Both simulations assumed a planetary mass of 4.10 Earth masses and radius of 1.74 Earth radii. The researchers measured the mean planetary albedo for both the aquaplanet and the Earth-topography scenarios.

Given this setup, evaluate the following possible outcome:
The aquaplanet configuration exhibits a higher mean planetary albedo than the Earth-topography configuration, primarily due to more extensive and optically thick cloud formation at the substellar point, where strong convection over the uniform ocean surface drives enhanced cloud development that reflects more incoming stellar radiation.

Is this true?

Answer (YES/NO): NO